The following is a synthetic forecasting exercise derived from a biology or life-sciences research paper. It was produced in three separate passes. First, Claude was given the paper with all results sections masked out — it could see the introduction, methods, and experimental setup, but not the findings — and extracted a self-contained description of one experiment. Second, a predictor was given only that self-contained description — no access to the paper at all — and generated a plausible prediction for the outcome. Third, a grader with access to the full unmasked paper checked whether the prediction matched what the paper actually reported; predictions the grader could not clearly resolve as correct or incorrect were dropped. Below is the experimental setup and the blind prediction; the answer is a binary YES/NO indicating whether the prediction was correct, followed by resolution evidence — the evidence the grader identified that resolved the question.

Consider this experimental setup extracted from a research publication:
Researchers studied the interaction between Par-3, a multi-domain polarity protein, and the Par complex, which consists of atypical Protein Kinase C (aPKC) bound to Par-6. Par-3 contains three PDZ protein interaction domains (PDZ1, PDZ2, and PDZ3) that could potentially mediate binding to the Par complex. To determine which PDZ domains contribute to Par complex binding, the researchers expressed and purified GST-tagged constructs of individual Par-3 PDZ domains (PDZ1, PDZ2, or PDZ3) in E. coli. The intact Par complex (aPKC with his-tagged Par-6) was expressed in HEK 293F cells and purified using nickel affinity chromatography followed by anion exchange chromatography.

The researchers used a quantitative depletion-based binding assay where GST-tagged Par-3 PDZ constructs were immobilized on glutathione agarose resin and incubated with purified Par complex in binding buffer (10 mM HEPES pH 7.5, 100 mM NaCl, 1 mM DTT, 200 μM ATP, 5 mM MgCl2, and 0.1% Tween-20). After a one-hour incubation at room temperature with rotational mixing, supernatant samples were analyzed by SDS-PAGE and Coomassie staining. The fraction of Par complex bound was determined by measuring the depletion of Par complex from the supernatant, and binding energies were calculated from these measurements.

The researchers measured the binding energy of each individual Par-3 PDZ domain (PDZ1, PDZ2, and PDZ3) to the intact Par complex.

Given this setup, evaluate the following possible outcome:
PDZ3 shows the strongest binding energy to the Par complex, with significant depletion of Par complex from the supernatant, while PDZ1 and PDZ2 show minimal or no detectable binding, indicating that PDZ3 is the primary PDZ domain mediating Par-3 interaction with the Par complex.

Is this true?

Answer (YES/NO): NO